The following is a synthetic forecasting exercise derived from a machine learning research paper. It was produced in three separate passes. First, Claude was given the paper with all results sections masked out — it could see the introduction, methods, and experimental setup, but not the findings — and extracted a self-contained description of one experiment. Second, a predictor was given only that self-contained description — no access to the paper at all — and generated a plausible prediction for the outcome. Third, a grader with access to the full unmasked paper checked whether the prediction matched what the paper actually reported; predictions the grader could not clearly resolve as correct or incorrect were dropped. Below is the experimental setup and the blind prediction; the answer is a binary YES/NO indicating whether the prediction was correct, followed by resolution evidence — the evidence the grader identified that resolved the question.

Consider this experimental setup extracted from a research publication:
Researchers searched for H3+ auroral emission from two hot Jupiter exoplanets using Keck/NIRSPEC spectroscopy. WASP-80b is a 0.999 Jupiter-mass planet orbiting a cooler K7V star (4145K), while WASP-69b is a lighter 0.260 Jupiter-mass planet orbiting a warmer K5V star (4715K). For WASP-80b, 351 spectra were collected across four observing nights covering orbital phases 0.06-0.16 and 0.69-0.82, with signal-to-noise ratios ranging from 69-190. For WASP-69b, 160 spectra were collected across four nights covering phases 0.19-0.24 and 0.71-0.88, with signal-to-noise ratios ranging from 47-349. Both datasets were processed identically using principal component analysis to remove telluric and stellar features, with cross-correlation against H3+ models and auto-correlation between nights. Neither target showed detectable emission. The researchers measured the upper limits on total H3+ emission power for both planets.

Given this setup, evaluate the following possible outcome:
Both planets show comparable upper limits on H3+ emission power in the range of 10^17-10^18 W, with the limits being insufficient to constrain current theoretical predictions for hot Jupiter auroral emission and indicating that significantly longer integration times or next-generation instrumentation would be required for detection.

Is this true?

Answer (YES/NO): NO